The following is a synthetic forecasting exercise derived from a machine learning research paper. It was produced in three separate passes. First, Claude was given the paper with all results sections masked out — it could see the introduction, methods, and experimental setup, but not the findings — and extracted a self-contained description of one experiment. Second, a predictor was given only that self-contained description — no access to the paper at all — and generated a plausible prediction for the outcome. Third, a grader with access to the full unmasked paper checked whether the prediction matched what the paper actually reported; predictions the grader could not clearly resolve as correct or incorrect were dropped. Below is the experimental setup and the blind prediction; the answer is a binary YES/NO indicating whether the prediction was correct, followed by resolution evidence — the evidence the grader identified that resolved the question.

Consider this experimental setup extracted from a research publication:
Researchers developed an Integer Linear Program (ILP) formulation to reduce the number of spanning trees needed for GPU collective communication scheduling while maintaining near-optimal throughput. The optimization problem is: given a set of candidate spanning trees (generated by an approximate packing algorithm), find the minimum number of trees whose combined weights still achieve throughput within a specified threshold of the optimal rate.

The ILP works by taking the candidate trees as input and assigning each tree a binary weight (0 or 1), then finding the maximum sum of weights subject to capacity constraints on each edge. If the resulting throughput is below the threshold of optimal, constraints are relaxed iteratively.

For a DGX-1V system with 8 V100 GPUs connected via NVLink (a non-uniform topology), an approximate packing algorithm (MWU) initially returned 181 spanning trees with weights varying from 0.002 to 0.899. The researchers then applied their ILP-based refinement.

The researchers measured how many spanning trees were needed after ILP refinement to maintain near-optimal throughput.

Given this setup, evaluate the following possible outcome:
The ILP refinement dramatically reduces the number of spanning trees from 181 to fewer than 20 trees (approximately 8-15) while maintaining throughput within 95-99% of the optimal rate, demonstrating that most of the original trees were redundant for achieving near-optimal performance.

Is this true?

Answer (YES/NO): NO